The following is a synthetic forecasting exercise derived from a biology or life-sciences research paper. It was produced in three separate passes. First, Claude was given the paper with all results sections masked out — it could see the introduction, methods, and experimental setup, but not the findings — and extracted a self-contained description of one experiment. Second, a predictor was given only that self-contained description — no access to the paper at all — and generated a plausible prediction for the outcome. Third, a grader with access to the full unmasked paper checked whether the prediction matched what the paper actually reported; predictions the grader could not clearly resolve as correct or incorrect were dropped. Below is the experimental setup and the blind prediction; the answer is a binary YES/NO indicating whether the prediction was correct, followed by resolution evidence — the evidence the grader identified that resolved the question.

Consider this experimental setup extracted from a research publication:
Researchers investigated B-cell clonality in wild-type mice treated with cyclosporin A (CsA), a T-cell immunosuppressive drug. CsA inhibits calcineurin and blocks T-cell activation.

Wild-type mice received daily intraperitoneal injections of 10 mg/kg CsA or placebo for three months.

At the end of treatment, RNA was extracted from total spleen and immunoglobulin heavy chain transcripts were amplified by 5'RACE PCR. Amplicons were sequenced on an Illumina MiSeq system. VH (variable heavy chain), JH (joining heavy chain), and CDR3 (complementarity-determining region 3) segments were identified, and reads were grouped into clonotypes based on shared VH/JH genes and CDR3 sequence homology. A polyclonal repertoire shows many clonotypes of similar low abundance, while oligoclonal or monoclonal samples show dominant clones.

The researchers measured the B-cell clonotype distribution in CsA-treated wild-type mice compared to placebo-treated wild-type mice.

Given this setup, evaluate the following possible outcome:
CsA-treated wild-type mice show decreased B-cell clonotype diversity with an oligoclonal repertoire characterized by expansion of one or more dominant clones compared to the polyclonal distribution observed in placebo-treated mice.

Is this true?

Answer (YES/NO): NO